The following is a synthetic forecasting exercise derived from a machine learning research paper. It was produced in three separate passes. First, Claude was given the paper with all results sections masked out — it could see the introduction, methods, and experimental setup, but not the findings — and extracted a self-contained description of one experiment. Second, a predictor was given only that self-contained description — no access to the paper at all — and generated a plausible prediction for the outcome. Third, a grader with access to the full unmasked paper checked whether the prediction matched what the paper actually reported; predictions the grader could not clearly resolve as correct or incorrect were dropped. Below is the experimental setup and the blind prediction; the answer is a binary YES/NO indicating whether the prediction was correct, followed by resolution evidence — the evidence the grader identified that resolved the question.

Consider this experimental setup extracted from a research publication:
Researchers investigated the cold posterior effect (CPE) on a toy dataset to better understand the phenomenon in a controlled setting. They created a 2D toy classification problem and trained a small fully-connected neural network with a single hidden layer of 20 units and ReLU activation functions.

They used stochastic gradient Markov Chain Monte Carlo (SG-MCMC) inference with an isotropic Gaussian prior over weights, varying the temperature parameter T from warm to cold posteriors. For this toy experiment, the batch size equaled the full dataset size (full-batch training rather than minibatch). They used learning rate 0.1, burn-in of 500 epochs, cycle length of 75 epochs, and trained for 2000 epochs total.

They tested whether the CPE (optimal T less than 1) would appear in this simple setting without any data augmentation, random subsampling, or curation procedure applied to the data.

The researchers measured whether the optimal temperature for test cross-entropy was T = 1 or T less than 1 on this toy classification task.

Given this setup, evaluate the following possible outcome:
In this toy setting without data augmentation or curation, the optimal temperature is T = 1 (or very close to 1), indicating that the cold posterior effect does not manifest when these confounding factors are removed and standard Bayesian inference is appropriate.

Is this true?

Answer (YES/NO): NO